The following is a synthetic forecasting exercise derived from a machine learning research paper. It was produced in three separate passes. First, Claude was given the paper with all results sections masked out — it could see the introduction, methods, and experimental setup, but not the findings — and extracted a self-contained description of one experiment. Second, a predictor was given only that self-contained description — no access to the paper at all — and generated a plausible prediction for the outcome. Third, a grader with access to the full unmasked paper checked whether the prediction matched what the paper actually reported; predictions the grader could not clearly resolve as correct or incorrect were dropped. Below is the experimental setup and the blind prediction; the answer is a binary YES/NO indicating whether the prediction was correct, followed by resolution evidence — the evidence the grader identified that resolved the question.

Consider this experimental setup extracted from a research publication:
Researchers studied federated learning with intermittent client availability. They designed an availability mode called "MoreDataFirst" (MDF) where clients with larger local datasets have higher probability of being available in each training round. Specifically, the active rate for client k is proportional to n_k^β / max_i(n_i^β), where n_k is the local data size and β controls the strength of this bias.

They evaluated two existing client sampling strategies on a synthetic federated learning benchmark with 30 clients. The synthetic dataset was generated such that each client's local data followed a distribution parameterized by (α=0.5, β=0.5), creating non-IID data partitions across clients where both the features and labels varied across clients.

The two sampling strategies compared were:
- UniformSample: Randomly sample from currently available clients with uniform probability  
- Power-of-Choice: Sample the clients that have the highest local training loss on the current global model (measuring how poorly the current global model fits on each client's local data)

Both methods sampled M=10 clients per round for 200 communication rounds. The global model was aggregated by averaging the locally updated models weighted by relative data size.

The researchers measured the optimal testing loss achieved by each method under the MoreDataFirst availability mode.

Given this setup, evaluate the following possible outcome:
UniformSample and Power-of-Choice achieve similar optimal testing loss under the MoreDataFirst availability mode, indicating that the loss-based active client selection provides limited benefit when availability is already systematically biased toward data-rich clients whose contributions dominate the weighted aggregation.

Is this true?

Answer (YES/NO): NO